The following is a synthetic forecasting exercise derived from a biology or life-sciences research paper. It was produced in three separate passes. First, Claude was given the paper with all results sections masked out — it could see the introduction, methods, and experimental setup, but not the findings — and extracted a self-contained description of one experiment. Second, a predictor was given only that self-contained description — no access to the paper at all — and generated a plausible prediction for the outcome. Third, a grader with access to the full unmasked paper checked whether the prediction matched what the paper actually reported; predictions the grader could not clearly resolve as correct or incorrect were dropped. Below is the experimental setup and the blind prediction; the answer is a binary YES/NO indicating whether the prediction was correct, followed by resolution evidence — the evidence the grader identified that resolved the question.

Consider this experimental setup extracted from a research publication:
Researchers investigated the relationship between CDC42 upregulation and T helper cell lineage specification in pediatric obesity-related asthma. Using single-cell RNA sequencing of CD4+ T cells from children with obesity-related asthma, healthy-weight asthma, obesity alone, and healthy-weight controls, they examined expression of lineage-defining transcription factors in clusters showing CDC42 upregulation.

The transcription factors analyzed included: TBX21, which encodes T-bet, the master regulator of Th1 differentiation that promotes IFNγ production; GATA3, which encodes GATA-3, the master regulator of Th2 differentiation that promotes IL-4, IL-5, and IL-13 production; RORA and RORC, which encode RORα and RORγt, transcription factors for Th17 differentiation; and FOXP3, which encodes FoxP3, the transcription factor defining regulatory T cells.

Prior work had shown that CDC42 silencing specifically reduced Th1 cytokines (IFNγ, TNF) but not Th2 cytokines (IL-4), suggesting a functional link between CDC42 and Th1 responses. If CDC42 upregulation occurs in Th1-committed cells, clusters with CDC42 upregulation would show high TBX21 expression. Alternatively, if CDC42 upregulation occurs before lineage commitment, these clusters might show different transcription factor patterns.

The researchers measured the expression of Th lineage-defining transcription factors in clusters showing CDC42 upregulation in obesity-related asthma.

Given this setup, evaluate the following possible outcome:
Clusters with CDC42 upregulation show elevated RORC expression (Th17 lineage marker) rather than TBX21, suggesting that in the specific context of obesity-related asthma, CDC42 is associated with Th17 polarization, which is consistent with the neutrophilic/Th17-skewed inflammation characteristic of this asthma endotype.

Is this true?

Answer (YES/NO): NO